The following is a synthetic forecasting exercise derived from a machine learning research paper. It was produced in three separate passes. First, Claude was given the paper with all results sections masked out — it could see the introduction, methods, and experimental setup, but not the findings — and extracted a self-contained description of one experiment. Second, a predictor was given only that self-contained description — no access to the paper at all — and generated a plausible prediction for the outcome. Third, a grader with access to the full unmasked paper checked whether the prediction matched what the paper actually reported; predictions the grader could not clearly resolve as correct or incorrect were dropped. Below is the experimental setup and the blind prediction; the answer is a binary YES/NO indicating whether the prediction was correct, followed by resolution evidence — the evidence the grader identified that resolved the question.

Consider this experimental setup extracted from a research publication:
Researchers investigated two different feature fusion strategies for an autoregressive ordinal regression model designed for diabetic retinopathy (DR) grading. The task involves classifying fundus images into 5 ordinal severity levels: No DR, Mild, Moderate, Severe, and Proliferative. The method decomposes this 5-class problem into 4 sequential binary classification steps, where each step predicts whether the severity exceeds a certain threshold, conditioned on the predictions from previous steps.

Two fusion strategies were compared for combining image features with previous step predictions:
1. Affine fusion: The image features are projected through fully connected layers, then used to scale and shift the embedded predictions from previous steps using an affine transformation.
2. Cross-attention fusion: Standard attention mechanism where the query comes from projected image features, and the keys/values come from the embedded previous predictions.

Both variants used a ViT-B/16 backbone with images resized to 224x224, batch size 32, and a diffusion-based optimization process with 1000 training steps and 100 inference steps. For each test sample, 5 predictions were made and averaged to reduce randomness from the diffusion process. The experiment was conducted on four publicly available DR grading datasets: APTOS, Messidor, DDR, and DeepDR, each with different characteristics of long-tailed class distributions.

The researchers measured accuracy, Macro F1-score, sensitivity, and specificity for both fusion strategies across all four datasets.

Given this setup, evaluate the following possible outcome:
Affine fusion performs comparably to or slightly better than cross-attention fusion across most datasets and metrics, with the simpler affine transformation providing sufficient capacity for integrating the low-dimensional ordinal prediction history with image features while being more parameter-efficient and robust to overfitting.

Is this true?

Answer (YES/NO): NO